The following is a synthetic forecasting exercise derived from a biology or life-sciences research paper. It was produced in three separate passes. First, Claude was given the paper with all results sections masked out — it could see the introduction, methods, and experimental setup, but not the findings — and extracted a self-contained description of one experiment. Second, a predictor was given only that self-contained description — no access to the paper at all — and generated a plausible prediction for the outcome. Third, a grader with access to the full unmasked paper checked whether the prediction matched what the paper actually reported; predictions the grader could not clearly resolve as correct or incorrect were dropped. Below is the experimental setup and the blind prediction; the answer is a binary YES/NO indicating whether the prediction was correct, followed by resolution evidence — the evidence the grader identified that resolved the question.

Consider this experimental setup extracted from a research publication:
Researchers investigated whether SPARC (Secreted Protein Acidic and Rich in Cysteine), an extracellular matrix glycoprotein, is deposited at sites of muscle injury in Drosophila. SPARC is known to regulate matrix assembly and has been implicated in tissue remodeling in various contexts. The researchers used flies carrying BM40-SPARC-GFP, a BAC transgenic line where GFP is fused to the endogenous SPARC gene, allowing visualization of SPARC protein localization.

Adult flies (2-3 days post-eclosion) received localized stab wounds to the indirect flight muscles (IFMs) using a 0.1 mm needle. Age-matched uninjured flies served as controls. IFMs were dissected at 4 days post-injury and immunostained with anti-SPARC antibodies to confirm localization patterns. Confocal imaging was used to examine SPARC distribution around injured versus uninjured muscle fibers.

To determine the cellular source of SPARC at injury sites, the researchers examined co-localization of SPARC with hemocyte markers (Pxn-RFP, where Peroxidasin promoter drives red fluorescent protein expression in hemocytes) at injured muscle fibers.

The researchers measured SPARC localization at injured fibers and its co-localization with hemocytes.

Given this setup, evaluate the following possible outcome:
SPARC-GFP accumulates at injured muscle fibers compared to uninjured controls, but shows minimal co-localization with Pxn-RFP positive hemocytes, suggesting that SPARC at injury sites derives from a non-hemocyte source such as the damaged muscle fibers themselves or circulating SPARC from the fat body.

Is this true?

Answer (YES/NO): NO